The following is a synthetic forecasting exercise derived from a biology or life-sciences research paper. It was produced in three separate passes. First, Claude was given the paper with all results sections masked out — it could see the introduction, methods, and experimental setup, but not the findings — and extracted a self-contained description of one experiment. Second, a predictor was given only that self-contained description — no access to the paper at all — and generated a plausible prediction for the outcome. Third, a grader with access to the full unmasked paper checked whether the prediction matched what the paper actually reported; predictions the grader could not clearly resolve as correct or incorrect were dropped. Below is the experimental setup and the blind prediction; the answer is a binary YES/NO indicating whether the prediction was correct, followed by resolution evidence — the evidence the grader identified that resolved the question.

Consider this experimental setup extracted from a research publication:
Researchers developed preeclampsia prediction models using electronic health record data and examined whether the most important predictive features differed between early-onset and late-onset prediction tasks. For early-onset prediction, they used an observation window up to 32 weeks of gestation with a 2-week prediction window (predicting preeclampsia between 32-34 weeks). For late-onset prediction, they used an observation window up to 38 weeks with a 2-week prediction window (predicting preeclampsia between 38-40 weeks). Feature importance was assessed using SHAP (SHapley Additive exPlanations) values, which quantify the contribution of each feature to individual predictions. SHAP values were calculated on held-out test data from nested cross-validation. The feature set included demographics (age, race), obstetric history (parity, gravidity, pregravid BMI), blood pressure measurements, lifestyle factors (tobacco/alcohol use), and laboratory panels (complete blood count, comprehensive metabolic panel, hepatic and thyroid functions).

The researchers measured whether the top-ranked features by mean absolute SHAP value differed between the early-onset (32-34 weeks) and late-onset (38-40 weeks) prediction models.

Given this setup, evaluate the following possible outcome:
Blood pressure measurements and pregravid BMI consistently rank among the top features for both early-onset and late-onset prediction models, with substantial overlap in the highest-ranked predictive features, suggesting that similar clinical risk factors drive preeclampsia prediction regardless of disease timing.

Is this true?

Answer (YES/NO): NO